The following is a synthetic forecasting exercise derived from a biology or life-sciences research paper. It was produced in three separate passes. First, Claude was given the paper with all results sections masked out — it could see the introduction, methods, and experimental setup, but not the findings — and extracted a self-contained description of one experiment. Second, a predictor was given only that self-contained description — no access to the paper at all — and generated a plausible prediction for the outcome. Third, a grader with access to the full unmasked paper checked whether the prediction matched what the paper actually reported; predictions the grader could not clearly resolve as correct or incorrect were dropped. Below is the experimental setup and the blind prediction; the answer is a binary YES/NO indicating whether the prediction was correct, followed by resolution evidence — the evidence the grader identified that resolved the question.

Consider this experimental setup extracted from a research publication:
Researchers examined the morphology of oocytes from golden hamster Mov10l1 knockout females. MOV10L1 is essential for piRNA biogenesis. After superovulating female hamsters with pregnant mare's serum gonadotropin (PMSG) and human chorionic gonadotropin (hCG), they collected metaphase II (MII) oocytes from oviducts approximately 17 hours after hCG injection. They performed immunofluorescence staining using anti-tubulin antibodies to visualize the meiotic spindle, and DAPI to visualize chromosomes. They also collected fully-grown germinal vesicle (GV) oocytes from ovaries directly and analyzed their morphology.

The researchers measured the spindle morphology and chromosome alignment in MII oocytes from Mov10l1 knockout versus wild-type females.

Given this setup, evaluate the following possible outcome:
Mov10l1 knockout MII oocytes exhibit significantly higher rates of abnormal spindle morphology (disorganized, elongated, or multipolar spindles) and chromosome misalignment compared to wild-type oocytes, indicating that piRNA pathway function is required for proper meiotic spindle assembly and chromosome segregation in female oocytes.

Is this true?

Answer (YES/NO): NO